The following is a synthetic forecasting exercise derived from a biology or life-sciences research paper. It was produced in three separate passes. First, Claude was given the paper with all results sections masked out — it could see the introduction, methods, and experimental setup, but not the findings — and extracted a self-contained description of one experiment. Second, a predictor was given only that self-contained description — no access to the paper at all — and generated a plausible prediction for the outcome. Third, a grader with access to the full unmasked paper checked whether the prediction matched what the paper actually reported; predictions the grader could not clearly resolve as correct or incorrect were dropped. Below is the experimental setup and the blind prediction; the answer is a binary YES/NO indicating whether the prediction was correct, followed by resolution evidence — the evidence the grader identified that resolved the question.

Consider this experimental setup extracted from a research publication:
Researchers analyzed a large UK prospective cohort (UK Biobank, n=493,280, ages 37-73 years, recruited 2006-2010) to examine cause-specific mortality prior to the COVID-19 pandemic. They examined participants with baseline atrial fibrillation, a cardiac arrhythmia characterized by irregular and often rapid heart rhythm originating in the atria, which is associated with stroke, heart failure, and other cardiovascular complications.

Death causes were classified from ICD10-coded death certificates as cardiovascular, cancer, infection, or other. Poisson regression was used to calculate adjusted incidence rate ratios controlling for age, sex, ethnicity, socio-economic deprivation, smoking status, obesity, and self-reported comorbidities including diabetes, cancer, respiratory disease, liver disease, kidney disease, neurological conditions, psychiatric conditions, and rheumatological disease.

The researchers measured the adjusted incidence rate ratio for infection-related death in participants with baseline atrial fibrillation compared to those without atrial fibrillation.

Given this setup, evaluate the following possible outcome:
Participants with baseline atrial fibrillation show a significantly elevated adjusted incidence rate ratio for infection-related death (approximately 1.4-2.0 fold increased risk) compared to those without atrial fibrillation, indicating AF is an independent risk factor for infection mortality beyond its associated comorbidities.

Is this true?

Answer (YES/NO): NO